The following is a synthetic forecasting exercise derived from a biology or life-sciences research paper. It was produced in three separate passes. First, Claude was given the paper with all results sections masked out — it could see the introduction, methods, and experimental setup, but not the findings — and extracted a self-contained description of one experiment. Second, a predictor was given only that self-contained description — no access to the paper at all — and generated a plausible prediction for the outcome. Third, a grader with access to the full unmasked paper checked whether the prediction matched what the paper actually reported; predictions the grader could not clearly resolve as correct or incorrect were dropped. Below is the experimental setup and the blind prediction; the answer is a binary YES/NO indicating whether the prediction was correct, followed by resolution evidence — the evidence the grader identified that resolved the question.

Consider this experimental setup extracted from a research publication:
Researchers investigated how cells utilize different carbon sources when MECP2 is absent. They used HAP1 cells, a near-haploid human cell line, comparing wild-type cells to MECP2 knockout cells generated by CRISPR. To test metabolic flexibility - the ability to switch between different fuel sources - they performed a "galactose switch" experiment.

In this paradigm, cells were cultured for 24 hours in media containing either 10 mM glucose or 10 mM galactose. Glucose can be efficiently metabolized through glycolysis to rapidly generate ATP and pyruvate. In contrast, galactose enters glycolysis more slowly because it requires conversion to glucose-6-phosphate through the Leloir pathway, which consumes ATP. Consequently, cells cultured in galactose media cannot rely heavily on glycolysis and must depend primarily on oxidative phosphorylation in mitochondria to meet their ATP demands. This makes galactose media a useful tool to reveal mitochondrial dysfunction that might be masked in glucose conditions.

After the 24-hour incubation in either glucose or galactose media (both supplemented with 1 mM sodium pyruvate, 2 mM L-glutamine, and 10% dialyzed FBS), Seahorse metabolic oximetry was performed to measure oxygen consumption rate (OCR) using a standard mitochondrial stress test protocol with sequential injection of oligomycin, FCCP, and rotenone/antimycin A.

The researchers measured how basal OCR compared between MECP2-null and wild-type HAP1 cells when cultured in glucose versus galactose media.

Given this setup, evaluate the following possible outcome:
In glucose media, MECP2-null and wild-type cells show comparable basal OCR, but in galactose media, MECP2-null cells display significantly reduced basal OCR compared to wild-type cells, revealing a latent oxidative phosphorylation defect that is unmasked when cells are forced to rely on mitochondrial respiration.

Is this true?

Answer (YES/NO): NO